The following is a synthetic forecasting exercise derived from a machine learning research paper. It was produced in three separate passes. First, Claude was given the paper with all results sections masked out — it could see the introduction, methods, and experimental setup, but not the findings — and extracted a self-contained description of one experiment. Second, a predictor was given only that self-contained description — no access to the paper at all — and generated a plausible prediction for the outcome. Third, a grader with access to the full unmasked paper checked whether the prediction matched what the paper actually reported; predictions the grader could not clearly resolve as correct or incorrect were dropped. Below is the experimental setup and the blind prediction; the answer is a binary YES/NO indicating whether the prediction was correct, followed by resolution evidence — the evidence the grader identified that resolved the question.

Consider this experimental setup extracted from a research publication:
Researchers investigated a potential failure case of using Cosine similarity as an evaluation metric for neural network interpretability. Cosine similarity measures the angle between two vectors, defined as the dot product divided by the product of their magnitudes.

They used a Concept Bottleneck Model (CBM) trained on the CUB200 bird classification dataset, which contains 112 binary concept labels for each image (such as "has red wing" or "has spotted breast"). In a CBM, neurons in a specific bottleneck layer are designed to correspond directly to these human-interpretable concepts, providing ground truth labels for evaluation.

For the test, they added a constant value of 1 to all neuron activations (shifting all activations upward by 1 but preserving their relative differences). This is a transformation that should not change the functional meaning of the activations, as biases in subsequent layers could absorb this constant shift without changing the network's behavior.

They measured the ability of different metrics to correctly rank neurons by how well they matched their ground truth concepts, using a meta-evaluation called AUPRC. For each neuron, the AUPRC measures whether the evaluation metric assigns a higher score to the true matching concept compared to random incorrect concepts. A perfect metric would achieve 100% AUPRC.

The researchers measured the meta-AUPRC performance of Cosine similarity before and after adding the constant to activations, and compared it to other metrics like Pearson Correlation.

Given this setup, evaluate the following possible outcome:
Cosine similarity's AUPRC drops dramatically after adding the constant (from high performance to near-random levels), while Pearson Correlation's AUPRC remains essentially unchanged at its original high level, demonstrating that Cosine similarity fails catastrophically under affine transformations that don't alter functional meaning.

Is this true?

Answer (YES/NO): YES